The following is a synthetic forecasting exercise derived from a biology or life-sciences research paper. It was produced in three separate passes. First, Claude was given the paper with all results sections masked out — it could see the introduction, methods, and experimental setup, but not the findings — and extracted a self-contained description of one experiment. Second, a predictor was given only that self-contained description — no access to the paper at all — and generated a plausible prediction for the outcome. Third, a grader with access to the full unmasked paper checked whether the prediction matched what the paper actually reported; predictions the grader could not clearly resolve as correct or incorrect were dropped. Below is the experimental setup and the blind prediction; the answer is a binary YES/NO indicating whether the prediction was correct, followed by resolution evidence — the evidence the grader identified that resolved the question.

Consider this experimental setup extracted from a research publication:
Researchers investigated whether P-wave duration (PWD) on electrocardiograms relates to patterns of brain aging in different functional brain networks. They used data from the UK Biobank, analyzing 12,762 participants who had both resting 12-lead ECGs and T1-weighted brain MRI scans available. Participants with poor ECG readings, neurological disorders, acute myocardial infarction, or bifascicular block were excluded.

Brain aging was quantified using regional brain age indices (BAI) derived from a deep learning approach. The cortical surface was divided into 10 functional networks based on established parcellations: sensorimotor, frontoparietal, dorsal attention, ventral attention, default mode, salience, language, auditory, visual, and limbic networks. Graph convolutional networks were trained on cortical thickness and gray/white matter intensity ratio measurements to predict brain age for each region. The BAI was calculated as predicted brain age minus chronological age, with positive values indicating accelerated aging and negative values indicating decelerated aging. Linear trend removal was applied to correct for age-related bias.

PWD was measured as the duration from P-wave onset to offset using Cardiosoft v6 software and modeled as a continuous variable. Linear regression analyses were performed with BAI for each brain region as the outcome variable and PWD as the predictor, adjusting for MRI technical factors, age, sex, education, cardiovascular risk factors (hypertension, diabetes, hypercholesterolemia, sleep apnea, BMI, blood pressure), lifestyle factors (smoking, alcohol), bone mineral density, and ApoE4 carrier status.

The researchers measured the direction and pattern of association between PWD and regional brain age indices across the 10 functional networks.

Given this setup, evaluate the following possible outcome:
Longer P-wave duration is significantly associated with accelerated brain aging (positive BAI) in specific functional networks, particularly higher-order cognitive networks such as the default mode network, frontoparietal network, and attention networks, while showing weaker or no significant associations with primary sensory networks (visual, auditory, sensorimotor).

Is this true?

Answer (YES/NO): NO